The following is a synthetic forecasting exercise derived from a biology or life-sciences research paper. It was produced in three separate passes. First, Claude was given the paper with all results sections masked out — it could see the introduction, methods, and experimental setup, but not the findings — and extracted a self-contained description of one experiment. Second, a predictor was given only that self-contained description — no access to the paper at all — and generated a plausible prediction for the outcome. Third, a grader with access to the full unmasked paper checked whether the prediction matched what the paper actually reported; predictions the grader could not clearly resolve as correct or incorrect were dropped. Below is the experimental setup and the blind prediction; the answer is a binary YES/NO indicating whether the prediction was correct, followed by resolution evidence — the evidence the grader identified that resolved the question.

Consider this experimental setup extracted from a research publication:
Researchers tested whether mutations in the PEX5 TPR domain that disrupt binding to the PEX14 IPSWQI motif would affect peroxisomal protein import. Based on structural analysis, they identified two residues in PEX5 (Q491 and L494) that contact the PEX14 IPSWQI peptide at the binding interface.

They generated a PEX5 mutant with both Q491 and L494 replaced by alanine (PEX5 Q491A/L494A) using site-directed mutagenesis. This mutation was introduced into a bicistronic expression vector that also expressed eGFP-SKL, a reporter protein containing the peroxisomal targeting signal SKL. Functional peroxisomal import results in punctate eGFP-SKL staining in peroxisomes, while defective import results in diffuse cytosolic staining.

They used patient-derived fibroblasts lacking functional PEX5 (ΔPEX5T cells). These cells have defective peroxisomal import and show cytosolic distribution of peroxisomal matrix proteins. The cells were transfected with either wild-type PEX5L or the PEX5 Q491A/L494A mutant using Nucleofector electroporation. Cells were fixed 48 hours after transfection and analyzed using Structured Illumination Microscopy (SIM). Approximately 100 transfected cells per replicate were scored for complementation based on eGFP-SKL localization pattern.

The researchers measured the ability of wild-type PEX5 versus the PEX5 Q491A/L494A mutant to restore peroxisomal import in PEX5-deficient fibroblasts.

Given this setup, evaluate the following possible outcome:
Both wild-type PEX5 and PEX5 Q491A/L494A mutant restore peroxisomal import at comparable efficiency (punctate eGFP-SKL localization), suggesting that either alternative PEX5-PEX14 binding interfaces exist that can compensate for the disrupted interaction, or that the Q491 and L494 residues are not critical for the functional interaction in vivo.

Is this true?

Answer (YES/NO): NO